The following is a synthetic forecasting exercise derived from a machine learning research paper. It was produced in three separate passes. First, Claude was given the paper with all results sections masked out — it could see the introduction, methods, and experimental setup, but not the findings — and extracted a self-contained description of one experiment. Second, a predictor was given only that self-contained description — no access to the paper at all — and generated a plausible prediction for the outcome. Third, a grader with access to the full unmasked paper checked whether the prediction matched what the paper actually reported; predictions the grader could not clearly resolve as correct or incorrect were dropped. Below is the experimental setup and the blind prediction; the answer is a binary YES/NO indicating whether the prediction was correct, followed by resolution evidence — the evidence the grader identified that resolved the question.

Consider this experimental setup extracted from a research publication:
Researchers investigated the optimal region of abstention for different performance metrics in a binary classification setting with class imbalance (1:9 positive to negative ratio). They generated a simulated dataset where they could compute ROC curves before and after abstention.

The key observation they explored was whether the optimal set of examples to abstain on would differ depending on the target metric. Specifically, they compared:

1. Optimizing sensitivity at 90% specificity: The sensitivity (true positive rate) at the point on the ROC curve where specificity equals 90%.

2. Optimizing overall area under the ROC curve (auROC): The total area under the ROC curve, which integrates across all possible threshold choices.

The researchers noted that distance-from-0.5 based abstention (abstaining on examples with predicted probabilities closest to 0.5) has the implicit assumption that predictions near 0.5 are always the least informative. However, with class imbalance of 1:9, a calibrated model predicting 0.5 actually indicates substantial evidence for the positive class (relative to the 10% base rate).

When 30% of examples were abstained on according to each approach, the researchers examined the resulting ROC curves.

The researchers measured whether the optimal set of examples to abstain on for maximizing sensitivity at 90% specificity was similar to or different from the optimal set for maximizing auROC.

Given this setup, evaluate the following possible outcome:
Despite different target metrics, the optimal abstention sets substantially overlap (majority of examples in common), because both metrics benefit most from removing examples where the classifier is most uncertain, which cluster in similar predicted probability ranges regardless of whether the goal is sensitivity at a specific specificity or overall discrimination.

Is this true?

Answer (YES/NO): NO